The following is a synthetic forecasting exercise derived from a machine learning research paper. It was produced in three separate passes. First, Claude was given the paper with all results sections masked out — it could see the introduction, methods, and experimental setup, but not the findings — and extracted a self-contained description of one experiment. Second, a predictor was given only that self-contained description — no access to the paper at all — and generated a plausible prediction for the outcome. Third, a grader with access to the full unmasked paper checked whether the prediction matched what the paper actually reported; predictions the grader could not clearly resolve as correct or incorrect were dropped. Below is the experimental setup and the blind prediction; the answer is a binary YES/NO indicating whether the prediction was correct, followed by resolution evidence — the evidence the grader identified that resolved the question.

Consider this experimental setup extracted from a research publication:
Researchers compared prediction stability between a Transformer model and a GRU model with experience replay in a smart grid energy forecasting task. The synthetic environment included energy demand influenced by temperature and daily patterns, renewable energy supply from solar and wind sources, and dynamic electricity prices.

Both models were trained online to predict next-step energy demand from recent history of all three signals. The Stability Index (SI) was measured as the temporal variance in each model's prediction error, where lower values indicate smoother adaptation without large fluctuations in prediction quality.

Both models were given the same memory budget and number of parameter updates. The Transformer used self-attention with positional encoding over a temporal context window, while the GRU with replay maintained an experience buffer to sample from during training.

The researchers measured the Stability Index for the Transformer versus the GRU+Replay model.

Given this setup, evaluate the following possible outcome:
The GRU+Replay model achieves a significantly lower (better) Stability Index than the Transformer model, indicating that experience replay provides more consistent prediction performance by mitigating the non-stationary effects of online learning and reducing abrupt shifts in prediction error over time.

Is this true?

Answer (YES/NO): NO